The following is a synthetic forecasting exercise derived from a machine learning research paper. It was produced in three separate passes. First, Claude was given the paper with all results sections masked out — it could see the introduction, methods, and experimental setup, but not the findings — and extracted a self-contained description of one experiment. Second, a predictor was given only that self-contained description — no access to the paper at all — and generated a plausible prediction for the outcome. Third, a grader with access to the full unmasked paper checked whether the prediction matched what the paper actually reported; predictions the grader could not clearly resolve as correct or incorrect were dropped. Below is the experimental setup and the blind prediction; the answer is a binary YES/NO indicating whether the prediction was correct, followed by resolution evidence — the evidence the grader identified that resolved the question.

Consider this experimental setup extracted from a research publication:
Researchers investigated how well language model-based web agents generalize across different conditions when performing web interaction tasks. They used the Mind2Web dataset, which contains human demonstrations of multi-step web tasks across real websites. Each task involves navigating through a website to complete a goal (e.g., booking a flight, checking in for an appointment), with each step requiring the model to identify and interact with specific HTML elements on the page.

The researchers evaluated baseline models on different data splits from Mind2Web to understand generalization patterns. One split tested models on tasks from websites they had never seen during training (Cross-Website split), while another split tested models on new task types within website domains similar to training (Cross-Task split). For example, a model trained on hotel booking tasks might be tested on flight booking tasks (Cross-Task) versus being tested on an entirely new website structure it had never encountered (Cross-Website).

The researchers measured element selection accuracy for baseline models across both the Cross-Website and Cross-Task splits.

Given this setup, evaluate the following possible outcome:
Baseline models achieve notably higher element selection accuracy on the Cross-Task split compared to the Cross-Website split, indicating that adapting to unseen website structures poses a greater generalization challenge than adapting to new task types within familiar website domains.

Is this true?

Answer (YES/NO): NO